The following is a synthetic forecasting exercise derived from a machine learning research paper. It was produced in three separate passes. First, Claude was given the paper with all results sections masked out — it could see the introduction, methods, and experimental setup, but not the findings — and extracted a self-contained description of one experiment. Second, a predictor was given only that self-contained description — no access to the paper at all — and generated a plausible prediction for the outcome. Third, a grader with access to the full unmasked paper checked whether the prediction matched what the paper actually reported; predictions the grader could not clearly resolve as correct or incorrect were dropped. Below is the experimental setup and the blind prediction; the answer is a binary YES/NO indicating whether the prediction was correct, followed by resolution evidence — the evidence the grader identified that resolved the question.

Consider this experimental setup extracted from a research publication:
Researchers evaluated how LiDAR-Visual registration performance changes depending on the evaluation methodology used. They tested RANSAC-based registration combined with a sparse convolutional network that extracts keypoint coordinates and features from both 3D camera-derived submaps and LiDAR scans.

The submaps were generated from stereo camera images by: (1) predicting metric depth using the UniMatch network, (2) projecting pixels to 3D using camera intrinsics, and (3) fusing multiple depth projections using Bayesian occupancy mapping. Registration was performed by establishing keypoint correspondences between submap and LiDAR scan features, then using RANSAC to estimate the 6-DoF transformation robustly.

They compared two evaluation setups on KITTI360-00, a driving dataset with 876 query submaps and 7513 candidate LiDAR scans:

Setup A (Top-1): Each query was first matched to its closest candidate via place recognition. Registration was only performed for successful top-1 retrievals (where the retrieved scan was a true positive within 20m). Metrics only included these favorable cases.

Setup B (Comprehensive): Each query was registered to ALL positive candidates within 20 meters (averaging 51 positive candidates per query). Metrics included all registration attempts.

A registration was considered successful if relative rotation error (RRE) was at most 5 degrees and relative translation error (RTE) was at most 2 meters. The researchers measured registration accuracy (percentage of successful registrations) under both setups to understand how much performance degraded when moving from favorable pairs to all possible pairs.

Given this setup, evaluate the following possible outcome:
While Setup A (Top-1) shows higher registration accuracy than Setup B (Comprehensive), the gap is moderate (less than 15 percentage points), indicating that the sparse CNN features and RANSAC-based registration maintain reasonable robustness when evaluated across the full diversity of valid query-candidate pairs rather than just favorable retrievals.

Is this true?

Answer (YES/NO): NO